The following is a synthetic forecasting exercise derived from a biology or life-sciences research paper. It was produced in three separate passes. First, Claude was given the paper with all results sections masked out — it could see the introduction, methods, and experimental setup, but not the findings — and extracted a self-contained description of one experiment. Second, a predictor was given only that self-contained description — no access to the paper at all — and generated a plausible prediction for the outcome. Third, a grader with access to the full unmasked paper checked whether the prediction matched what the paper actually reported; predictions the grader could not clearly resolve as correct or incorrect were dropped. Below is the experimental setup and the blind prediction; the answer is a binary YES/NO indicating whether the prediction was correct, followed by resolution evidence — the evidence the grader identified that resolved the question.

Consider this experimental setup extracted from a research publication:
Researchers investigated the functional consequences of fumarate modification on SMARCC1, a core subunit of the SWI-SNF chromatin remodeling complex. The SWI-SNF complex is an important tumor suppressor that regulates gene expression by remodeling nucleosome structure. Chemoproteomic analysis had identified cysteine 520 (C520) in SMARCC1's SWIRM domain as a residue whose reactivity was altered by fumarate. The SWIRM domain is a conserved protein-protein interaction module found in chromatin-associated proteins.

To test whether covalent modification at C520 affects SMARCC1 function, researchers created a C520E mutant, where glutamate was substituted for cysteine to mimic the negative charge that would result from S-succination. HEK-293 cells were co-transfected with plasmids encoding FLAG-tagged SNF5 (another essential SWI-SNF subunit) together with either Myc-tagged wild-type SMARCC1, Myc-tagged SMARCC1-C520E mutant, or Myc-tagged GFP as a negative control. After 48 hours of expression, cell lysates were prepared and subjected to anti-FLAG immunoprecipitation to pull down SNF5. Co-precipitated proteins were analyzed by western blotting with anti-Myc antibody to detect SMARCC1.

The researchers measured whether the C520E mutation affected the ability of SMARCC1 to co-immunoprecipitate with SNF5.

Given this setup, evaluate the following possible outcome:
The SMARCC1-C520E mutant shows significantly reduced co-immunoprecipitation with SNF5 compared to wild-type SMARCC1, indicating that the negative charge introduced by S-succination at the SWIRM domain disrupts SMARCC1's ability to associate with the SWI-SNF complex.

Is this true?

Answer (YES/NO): YES